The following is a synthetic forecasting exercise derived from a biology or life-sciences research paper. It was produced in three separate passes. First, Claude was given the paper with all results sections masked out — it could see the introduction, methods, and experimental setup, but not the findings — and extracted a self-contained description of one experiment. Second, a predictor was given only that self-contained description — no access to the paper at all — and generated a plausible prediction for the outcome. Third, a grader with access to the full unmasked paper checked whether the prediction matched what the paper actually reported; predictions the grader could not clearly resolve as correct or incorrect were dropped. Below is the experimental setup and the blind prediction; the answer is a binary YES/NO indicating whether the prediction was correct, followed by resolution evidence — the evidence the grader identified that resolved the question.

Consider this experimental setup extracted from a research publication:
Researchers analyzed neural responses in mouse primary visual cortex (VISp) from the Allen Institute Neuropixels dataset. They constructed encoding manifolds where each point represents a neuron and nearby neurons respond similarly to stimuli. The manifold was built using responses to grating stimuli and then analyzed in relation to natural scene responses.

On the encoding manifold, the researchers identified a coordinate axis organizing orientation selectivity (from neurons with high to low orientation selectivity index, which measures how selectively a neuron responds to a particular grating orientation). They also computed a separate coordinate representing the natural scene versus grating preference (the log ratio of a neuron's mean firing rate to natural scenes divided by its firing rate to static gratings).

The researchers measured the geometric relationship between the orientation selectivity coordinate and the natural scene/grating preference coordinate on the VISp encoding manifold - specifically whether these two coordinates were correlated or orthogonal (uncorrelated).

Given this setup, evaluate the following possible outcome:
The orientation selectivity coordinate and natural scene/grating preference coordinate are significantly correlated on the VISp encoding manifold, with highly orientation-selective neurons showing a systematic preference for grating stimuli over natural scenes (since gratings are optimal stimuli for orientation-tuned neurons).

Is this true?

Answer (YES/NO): NO